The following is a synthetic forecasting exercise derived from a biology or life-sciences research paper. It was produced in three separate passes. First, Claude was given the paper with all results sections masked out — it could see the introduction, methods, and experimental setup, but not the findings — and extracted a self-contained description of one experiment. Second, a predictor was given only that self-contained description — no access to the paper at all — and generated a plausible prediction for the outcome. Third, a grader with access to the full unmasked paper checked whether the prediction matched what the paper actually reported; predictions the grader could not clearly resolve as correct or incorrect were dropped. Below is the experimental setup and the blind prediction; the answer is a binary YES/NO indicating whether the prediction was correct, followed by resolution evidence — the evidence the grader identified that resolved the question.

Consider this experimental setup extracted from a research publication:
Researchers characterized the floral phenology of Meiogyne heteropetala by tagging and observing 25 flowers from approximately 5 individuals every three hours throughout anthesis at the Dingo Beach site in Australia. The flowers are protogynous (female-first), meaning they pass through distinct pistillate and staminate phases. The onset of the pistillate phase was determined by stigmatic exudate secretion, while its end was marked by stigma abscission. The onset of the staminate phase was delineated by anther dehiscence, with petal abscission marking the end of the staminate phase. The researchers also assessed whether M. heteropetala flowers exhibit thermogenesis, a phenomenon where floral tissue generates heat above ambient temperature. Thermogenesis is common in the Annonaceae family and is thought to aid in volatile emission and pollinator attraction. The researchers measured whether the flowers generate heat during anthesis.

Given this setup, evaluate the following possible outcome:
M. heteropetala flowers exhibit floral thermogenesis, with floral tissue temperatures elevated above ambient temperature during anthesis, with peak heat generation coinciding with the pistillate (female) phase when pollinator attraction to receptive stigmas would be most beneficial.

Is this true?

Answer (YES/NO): NO